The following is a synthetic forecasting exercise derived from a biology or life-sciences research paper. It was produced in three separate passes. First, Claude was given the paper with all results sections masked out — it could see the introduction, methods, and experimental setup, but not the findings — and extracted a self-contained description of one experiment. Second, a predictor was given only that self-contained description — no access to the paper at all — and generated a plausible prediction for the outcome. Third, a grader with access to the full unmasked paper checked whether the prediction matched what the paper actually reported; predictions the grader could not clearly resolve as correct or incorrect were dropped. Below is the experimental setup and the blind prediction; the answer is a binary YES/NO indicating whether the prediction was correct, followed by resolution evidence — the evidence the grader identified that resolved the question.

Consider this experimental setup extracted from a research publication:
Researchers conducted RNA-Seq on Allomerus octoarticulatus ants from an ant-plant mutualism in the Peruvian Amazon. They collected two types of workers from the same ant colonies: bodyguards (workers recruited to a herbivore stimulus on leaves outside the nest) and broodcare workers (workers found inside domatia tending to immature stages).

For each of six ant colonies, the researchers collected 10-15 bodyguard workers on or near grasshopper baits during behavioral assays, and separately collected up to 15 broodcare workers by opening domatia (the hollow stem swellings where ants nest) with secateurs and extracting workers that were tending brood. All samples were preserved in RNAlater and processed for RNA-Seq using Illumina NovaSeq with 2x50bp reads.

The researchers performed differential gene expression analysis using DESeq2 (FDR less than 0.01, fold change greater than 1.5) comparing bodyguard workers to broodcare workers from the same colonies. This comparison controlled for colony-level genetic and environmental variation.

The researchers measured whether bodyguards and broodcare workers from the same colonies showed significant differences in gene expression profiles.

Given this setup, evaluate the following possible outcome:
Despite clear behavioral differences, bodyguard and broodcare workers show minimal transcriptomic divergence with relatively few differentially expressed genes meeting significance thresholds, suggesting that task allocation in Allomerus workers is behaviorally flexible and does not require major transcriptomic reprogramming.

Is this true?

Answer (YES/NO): NO